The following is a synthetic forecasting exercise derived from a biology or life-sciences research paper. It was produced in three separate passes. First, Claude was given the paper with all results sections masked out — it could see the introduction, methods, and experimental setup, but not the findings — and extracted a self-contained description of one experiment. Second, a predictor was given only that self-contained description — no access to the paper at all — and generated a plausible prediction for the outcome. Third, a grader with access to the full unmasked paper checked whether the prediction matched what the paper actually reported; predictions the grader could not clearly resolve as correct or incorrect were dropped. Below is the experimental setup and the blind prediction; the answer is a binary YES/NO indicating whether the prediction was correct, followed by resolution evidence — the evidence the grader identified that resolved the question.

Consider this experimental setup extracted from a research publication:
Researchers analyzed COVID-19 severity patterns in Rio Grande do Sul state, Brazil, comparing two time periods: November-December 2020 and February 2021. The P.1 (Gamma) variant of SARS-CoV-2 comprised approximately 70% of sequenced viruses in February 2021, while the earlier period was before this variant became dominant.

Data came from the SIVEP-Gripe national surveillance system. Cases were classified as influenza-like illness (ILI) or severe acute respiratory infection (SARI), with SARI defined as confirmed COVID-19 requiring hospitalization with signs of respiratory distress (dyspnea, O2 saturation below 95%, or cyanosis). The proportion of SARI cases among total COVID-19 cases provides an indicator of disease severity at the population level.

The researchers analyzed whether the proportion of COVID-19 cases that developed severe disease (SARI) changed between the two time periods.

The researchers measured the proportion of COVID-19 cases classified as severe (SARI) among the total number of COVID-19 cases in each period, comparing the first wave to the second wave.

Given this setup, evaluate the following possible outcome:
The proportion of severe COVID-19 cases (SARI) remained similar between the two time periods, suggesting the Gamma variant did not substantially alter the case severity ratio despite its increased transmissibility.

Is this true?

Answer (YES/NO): NO